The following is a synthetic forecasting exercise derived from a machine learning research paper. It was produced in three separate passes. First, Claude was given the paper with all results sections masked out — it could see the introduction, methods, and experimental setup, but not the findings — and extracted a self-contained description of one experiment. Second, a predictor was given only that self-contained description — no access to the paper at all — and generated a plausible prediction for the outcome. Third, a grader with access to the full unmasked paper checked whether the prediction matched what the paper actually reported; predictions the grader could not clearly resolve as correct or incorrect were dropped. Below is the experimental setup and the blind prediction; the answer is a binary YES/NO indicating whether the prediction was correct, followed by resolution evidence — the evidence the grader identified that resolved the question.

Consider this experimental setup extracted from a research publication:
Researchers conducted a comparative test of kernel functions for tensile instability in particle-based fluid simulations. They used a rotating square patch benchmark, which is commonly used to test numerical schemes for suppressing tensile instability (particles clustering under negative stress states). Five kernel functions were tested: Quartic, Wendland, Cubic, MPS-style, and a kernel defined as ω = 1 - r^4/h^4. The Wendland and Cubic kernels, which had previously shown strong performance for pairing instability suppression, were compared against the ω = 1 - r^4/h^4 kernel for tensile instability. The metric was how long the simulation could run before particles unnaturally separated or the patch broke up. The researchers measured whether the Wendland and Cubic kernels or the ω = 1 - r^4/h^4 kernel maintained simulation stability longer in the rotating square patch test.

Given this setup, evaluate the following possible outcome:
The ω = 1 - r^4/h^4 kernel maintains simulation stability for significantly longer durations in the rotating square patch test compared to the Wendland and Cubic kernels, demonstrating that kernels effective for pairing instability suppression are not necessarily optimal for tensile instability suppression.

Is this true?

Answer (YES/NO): YES